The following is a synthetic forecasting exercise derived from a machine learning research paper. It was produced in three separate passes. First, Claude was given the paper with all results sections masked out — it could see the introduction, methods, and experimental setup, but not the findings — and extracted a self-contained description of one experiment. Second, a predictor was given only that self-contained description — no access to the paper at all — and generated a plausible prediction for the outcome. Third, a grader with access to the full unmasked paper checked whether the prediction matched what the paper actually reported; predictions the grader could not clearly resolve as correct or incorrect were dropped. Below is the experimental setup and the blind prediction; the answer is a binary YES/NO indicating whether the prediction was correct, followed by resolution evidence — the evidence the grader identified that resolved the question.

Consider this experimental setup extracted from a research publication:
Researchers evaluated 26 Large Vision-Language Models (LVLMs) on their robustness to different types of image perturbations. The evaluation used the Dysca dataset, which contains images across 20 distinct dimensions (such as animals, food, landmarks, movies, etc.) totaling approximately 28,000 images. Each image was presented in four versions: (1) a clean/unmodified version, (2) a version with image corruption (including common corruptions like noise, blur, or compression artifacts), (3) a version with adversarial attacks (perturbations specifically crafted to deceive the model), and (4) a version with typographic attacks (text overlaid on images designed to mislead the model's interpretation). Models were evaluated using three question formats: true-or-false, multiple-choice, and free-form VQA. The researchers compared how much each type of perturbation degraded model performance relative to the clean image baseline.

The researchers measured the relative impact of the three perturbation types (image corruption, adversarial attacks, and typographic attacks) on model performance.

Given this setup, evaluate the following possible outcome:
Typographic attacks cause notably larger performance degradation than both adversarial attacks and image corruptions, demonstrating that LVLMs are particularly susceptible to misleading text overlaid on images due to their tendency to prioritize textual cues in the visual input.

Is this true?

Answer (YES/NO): NO